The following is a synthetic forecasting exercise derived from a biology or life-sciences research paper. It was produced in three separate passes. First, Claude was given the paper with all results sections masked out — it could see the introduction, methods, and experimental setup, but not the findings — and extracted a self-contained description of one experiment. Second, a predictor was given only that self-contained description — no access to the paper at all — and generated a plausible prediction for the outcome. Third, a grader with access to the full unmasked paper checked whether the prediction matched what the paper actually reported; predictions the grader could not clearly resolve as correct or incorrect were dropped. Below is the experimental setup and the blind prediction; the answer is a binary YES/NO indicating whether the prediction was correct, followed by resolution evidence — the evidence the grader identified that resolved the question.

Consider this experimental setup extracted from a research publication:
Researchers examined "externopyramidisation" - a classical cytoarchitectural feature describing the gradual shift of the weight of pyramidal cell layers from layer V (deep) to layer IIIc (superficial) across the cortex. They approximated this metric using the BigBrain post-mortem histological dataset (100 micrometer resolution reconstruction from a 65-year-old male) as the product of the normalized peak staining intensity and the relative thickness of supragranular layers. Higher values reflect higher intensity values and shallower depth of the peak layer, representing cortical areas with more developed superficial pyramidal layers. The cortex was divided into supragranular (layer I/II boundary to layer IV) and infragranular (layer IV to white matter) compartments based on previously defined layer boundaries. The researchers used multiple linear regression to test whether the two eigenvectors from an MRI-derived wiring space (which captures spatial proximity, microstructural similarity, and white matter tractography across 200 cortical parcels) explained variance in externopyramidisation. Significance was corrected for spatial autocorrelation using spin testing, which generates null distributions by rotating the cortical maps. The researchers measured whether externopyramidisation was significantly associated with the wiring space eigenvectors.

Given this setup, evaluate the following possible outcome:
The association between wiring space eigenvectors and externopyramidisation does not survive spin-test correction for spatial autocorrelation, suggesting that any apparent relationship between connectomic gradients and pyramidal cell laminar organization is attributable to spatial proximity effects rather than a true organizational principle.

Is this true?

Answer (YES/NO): NO